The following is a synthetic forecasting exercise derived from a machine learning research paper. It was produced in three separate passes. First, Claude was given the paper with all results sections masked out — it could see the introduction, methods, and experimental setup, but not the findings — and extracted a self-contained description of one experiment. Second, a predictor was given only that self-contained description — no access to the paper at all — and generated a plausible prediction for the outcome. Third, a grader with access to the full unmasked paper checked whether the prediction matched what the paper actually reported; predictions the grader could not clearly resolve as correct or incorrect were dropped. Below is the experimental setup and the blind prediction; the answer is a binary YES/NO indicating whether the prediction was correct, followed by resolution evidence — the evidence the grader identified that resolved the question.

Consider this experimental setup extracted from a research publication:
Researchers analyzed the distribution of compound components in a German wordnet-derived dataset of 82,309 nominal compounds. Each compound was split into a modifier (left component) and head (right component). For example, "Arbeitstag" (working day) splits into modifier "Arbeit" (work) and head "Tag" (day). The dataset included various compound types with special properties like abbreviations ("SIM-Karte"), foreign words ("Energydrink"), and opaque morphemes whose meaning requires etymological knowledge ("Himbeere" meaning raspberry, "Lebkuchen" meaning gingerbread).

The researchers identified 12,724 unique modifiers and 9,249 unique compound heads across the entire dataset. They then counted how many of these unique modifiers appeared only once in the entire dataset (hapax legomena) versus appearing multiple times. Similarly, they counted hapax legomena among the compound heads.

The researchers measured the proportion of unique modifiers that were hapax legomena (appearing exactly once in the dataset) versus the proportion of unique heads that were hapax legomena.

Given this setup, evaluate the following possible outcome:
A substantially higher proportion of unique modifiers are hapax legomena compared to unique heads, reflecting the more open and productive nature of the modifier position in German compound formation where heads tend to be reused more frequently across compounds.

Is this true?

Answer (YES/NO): NO